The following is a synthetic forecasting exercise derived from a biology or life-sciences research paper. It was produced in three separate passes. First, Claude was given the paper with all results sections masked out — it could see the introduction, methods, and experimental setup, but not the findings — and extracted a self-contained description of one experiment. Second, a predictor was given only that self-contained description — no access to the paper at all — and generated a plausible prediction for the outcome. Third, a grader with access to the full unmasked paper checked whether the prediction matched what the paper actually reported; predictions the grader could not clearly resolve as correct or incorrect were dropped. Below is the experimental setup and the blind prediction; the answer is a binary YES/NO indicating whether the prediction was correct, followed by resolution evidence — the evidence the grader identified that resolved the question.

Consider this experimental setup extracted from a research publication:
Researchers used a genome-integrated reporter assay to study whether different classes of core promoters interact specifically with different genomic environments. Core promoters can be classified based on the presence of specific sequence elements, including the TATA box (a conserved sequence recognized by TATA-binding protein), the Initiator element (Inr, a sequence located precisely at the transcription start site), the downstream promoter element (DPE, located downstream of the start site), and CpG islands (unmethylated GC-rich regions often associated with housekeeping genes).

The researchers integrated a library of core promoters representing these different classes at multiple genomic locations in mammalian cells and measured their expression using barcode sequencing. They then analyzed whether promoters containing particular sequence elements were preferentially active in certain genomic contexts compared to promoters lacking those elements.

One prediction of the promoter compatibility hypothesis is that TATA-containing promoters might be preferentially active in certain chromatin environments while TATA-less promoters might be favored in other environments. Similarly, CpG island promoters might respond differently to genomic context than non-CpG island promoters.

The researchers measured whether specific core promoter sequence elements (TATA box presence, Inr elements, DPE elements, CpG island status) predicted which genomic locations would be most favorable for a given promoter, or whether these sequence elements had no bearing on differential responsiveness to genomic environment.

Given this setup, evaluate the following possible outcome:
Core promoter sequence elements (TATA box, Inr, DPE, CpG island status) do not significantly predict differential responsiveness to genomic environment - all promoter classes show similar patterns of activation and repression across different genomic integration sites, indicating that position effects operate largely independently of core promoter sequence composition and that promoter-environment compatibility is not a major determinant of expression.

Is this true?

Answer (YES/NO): YES